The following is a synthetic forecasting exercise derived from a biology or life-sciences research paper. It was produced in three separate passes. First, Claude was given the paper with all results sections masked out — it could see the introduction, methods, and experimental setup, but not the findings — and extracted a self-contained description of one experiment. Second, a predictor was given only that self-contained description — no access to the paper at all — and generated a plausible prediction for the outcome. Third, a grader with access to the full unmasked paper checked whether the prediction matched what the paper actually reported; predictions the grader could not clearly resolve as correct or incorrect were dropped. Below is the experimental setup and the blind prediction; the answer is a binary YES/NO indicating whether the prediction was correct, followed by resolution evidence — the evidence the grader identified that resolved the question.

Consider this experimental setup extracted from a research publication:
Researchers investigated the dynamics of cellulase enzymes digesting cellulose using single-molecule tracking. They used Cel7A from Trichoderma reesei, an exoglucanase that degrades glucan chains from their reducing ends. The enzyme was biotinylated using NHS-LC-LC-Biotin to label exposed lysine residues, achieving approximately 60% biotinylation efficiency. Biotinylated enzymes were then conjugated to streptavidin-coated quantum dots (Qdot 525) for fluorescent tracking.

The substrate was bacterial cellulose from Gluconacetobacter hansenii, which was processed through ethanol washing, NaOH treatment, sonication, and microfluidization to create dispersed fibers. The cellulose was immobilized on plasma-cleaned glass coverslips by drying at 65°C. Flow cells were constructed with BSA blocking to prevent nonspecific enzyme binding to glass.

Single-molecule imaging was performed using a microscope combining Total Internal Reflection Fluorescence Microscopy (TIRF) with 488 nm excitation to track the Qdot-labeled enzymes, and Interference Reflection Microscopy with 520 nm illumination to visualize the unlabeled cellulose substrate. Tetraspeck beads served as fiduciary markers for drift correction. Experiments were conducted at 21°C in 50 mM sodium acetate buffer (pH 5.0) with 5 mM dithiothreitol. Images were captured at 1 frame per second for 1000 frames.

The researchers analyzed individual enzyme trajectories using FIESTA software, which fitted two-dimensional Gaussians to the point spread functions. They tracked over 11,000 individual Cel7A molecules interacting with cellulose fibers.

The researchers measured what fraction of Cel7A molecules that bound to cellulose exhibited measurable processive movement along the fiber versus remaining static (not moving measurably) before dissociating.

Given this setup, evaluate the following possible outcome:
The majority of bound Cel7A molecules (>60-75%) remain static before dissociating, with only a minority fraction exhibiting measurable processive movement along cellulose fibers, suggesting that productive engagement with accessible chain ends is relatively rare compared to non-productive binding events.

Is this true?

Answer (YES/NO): YES